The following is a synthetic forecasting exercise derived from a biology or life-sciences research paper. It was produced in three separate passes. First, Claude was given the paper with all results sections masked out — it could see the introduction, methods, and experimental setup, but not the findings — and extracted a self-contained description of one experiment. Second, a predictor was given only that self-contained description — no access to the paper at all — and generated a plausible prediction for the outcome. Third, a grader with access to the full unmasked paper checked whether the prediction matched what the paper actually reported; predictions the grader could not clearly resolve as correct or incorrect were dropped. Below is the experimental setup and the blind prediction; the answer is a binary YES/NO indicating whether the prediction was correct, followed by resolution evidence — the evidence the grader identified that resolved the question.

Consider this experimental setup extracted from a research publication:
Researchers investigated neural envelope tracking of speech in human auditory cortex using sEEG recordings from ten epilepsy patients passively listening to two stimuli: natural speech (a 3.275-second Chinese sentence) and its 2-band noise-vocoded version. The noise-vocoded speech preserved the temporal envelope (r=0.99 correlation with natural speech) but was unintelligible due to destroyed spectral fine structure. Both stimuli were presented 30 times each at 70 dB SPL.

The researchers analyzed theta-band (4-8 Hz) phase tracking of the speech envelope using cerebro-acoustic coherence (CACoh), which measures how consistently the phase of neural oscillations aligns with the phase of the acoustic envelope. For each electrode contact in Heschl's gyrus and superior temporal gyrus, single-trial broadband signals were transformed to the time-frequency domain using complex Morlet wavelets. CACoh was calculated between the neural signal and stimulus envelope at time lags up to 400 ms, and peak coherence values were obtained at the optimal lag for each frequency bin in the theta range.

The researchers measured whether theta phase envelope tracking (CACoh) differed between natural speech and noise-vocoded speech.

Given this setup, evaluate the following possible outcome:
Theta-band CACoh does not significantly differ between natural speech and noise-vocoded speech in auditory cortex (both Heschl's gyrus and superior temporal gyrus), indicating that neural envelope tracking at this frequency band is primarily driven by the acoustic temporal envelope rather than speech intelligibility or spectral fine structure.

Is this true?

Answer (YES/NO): NO